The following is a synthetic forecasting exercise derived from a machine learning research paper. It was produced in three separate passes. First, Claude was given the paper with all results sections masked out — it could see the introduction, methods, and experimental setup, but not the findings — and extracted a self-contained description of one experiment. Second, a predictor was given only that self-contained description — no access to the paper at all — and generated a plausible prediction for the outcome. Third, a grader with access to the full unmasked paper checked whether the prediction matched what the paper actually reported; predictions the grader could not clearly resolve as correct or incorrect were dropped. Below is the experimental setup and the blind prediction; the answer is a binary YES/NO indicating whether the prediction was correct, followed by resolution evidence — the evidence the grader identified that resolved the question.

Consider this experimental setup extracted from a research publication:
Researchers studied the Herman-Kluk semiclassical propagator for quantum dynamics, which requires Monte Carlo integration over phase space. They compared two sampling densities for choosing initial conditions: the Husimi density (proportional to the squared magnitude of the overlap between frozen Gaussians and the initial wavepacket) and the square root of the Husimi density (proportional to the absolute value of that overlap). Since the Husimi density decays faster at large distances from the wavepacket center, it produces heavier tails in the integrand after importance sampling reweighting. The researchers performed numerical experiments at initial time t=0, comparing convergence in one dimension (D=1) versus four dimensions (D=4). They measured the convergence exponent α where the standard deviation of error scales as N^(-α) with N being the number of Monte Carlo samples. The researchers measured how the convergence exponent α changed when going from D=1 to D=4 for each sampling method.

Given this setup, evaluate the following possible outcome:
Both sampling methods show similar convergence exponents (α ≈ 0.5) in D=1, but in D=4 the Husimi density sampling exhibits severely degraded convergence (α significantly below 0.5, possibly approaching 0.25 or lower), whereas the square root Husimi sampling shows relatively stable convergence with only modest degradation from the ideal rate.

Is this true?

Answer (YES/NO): NO